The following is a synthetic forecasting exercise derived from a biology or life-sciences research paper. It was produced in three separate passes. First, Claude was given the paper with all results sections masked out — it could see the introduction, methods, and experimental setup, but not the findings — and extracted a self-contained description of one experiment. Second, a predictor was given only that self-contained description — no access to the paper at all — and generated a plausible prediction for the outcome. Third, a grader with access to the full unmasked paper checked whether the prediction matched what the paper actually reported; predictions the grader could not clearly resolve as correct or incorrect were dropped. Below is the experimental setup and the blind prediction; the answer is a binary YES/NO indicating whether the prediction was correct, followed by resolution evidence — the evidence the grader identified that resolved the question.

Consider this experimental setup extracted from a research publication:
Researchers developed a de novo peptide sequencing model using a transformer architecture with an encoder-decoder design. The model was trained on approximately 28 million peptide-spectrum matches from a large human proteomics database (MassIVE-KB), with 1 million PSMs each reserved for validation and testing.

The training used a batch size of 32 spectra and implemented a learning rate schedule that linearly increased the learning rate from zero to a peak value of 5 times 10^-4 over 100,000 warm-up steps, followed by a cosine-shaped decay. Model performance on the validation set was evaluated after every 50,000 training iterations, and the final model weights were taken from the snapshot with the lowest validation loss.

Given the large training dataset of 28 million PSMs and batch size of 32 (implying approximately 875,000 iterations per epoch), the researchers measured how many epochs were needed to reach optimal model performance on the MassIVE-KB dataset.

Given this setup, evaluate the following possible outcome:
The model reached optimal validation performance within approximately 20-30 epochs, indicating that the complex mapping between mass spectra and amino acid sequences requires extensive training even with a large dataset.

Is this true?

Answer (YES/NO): NO